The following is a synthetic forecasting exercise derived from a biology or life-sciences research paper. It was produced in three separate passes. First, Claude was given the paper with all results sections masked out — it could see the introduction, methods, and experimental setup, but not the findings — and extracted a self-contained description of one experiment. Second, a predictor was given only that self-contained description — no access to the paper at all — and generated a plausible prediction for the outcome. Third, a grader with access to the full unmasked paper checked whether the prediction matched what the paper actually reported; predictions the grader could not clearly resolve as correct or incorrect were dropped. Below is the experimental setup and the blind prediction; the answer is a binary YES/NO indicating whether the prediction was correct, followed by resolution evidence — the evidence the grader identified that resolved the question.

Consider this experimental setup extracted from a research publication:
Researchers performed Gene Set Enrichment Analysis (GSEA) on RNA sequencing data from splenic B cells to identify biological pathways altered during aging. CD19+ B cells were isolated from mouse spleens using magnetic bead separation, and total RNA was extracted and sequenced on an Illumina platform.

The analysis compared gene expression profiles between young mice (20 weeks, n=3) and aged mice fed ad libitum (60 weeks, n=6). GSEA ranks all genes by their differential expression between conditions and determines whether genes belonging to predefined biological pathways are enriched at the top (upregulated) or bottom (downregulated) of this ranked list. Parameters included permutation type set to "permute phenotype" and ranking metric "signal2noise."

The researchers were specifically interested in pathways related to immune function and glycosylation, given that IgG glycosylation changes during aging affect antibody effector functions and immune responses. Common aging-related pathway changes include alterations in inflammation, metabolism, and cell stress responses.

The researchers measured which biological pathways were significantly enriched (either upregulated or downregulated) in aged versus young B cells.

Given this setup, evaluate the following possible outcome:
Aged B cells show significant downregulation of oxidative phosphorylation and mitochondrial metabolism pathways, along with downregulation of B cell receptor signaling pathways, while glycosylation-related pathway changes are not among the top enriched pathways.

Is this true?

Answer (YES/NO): NO